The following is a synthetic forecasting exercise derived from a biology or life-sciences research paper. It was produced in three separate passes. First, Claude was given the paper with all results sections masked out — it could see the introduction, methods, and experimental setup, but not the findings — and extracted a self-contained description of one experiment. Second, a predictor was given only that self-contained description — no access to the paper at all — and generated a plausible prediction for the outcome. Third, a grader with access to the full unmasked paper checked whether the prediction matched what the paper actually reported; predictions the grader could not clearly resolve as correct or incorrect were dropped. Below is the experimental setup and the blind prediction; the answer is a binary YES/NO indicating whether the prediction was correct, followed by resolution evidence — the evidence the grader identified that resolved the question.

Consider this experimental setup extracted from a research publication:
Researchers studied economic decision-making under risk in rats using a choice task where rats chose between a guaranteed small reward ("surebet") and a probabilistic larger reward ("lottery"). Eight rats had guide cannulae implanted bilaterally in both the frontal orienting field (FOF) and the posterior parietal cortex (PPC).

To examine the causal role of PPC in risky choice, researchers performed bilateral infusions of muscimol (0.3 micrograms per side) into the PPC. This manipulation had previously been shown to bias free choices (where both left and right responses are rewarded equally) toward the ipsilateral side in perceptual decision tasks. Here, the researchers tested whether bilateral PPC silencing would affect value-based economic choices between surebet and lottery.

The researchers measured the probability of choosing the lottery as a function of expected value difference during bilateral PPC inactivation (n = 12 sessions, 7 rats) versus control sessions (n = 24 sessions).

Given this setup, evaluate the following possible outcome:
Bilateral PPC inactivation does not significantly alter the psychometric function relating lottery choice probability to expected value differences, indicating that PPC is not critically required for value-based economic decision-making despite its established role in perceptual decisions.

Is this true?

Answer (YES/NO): YES